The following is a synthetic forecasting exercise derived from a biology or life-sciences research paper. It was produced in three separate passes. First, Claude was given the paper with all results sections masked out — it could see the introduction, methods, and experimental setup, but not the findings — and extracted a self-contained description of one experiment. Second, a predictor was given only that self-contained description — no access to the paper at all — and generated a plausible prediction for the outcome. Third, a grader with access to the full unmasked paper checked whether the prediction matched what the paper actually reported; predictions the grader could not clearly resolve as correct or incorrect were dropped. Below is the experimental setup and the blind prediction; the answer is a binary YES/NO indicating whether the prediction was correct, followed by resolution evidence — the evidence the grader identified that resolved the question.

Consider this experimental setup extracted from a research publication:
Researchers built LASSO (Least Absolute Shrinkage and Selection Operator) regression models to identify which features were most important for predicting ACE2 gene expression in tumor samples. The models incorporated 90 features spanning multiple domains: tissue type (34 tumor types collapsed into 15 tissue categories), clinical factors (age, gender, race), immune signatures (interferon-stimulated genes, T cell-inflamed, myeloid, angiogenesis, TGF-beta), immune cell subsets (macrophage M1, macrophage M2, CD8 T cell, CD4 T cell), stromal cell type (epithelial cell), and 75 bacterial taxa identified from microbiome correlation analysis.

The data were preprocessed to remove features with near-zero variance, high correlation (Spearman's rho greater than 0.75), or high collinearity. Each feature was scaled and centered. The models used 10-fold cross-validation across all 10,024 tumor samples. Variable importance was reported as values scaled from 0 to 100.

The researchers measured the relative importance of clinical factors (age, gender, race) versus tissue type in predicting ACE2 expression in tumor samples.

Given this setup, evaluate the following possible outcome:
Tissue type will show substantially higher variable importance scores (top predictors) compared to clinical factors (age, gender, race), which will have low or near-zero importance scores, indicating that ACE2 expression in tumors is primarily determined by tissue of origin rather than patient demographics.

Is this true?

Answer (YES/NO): NO